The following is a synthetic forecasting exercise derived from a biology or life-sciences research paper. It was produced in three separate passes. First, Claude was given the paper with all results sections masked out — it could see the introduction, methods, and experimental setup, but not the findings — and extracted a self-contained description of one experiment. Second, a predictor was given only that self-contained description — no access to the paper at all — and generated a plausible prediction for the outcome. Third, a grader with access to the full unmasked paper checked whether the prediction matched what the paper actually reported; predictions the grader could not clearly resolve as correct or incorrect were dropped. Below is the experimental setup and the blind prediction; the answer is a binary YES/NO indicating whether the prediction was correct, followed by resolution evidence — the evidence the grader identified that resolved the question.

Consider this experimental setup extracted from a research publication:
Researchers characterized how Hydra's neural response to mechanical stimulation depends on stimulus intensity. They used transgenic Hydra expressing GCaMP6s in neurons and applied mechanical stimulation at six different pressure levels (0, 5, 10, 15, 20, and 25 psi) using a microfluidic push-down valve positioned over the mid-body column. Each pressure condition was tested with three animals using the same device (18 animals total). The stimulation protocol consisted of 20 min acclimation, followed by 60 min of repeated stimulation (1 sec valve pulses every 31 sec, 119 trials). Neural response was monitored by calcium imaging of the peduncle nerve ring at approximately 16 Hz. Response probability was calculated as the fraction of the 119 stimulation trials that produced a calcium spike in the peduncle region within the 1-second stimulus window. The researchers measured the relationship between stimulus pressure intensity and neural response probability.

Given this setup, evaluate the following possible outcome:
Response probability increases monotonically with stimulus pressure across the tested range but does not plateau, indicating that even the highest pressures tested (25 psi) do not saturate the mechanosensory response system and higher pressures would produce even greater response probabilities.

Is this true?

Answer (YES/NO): NO